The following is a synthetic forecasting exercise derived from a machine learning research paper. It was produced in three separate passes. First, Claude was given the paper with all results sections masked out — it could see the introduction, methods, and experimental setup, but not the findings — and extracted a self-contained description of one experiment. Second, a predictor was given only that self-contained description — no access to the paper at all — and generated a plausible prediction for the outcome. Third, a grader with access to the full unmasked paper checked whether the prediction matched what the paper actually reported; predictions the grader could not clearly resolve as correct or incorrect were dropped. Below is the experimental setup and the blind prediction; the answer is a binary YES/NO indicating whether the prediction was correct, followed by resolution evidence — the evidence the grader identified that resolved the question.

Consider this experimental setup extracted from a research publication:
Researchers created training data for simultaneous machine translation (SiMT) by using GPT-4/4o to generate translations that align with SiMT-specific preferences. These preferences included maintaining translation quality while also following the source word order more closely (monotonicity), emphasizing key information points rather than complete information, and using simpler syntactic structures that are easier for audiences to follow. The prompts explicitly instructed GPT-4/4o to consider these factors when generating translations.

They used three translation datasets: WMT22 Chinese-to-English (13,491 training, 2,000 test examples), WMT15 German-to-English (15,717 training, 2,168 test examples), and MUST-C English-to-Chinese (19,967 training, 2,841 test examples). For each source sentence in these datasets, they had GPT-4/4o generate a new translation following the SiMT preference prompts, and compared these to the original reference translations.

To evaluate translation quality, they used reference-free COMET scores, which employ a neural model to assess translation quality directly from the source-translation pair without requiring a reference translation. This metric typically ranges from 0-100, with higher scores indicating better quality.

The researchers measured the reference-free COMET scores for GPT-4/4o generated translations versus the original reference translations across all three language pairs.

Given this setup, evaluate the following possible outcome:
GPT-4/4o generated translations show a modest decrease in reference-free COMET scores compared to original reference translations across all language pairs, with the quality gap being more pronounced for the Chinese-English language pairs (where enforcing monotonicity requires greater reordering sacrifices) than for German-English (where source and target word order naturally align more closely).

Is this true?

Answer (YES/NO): NO